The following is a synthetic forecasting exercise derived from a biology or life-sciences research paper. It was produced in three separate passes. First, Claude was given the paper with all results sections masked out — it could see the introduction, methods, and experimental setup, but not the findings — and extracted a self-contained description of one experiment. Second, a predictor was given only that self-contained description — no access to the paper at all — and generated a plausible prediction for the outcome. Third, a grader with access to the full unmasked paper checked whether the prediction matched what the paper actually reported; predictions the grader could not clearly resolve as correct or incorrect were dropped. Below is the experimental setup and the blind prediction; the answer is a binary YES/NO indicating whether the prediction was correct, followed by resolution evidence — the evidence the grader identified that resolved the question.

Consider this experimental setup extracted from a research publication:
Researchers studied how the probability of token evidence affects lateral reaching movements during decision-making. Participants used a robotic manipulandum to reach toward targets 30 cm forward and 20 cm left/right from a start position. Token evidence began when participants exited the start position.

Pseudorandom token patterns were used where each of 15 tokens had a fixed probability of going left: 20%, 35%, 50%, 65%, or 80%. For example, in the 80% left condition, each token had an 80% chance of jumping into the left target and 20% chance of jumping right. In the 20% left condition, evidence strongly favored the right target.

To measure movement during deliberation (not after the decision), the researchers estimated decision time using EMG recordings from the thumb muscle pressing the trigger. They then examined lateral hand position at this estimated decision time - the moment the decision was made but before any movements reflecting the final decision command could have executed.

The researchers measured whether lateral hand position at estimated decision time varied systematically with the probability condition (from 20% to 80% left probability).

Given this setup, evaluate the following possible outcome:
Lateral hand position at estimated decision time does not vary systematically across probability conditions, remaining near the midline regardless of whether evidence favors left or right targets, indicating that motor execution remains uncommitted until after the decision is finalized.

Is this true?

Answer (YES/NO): NO